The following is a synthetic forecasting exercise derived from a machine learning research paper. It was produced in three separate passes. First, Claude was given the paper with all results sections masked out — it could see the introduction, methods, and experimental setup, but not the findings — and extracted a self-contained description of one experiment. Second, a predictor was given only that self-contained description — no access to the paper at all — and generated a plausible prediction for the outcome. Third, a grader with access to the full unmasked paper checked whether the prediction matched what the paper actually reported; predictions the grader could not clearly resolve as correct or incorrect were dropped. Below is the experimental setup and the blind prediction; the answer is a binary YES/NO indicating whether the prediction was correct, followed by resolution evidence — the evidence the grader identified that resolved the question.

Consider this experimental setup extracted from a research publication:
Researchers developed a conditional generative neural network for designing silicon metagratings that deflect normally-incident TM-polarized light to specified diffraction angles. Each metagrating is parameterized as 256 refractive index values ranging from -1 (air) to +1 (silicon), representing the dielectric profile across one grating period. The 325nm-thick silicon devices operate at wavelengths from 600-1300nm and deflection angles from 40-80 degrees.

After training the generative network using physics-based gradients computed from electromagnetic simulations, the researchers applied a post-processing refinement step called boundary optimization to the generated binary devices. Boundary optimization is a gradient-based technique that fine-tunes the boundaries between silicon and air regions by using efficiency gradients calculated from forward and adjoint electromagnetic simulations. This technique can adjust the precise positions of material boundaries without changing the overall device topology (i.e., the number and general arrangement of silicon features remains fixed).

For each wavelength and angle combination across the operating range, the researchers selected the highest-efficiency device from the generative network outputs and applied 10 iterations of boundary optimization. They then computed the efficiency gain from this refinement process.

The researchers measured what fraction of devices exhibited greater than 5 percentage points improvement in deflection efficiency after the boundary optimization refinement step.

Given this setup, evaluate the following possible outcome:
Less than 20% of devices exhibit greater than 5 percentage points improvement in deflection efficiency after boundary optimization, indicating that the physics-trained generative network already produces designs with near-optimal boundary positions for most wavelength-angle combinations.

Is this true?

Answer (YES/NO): YES